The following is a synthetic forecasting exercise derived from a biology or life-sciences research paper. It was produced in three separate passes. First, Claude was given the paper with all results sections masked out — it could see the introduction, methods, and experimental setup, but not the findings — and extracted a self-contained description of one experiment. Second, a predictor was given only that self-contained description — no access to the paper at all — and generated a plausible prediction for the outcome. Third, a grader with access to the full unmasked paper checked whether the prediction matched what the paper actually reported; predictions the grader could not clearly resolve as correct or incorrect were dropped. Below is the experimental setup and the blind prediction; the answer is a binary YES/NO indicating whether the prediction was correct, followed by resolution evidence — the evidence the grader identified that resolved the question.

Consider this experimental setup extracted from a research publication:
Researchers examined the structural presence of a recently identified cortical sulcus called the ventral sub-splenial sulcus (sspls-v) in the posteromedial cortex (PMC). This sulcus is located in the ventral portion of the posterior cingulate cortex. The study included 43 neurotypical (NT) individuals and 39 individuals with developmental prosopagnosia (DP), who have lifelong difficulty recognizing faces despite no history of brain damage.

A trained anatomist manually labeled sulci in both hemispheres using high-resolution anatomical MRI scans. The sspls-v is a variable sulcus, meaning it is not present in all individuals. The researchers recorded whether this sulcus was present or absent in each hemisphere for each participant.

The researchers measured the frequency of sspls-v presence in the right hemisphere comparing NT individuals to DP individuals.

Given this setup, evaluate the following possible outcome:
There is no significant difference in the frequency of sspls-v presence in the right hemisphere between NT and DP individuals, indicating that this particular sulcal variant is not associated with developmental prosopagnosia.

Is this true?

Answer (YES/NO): NO